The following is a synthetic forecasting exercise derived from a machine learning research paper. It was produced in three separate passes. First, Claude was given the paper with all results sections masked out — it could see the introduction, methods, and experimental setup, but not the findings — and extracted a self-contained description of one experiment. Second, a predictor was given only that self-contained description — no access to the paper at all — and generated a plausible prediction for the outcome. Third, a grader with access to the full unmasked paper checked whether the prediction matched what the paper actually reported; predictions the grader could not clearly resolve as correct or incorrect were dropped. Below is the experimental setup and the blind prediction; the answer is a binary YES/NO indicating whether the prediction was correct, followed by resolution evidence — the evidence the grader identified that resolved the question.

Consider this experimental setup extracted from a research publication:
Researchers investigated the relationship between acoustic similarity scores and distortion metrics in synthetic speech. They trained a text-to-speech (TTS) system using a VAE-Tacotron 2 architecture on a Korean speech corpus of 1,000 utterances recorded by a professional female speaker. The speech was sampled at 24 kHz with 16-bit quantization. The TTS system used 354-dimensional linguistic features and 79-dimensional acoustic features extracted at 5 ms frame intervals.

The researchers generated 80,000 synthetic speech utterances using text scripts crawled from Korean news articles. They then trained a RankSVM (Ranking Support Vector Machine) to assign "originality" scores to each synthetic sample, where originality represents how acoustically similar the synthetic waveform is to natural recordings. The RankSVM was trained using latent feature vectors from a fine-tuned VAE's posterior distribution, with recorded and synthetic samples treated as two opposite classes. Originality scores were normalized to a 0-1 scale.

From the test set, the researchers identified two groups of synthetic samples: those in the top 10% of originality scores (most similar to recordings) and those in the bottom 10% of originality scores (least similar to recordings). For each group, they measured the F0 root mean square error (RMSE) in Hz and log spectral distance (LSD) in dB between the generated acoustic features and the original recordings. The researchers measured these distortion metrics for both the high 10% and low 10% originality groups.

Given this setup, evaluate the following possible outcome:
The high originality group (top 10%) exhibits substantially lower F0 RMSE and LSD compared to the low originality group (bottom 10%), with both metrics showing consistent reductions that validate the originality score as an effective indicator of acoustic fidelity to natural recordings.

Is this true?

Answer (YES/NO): YES